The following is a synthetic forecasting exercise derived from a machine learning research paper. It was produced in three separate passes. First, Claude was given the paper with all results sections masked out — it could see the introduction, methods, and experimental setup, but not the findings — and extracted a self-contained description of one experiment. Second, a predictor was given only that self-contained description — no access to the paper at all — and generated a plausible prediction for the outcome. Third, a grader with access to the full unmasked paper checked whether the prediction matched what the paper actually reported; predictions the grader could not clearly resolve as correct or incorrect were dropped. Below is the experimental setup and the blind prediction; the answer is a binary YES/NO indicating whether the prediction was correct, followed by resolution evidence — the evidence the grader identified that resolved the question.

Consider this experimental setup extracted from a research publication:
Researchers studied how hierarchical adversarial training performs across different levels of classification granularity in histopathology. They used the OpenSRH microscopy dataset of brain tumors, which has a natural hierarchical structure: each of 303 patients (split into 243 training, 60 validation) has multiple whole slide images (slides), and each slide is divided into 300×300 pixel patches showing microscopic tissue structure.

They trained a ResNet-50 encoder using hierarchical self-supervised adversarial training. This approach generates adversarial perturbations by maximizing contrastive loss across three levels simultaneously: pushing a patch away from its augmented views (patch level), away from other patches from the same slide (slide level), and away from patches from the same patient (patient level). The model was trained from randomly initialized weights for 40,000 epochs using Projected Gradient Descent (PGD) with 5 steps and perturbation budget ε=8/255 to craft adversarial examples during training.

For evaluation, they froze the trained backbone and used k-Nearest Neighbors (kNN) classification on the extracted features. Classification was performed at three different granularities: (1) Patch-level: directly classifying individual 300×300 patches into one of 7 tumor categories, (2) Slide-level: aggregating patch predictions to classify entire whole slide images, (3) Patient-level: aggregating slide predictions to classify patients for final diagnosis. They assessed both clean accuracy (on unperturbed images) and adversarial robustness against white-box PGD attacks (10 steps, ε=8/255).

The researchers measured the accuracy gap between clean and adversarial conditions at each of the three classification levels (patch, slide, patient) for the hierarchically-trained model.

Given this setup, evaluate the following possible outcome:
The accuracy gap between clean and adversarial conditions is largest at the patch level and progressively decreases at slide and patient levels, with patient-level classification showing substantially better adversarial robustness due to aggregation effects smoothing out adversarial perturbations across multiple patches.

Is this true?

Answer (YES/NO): YES